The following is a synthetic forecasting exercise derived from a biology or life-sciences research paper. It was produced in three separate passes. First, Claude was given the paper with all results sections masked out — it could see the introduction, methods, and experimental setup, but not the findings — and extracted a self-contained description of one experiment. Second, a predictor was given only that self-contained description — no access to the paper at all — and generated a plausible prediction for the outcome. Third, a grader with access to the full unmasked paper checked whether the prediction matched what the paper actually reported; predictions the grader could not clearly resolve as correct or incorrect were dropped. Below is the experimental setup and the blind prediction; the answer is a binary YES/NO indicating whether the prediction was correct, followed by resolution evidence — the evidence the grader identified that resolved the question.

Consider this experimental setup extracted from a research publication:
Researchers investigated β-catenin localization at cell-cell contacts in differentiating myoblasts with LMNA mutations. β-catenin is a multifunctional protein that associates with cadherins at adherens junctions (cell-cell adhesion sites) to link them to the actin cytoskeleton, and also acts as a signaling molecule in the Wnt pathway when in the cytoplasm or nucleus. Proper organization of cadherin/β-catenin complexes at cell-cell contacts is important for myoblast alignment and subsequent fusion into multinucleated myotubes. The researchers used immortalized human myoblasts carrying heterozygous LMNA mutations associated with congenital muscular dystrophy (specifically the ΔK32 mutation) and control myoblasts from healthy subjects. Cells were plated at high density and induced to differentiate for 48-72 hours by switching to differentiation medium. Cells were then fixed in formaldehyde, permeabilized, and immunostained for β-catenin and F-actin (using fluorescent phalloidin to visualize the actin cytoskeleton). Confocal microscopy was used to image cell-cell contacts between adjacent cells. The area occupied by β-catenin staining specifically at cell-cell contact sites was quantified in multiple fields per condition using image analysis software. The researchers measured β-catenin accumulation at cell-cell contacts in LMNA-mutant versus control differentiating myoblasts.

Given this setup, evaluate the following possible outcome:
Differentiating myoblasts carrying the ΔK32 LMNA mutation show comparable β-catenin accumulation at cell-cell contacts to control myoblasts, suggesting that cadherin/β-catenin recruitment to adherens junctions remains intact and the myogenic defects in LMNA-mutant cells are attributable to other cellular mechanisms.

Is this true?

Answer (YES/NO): NO